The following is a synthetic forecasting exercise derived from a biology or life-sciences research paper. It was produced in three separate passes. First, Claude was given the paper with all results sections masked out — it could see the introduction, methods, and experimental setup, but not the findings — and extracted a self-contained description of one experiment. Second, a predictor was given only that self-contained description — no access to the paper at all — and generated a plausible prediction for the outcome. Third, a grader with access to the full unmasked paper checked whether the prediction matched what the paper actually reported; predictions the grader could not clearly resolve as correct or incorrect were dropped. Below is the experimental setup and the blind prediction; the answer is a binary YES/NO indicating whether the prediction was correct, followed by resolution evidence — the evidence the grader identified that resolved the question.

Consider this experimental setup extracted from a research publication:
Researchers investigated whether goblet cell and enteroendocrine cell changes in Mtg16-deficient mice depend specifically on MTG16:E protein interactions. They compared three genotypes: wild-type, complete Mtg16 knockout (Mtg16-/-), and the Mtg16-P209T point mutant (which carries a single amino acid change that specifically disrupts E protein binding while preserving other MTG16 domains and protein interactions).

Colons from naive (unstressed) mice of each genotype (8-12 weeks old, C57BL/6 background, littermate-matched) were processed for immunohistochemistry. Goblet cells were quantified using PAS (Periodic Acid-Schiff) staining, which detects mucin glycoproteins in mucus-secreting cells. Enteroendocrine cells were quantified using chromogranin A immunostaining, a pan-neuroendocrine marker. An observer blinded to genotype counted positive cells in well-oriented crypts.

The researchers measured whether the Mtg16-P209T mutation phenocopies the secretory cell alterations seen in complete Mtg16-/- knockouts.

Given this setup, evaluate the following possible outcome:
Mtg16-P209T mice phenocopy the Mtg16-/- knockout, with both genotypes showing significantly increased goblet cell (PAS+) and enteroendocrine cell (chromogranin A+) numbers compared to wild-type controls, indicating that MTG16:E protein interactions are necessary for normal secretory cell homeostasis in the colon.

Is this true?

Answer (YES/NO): NO